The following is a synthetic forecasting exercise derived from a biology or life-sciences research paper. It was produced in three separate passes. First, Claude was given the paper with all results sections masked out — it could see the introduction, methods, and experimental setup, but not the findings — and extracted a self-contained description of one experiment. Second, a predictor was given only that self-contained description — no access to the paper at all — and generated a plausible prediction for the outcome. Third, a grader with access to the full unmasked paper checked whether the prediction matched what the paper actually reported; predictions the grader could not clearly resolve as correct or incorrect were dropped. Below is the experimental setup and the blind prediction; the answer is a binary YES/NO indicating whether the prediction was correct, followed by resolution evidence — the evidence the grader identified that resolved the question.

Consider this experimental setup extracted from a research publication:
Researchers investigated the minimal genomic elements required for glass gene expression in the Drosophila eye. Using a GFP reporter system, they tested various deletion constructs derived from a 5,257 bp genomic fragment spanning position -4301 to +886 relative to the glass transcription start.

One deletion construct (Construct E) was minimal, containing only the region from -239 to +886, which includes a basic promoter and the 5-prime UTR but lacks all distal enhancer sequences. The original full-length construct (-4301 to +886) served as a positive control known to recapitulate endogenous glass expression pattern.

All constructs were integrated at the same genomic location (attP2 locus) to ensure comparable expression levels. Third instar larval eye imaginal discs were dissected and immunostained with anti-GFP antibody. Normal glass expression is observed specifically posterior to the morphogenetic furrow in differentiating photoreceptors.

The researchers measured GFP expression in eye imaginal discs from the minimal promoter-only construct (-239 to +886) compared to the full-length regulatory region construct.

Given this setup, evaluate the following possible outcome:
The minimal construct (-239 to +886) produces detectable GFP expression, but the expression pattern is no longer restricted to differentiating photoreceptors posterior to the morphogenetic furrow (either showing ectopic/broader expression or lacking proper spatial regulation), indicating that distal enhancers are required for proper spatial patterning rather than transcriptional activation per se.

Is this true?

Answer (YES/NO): YES